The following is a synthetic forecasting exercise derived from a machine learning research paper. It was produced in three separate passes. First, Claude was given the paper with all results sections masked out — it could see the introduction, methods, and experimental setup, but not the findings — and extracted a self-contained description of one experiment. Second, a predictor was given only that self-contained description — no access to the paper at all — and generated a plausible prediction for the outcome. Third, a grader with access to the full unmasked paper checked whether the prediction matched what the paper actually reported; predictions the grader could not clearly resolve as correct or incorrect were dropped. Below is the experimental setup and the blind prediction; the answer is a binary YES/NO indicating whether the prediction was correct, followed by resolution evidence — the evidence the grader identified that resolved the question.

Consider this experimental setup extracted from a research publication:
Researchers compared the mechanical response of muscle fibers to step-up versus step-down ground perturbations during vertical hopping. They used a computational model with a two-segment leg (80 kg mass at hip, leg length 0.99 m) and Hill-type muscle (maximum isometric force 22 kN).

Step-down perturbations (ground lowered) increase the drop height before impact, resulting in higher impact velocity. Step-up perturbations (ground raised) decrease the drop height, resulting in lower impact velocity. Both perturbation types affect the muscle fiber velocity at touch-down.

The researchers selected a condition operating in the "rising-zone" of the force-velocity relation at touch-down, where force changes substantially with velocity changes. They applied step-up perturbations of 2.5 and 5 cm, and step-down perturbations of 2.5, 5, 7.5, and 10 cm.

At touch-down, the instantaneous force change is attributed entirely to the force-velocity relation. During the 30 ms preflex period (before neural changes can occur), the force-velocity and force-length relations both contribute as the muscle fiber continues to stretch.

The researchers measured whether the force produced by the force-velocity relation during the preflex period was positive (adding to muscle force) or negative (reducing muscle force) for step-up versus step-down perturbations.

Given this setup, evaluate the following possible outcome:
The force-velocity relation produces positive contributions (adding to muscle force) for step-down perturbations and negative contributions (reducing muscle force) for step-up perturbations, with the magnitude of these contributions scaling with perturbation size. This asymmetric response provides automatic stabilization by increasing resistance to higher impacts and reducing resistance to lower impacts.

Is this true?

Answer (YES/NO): NO